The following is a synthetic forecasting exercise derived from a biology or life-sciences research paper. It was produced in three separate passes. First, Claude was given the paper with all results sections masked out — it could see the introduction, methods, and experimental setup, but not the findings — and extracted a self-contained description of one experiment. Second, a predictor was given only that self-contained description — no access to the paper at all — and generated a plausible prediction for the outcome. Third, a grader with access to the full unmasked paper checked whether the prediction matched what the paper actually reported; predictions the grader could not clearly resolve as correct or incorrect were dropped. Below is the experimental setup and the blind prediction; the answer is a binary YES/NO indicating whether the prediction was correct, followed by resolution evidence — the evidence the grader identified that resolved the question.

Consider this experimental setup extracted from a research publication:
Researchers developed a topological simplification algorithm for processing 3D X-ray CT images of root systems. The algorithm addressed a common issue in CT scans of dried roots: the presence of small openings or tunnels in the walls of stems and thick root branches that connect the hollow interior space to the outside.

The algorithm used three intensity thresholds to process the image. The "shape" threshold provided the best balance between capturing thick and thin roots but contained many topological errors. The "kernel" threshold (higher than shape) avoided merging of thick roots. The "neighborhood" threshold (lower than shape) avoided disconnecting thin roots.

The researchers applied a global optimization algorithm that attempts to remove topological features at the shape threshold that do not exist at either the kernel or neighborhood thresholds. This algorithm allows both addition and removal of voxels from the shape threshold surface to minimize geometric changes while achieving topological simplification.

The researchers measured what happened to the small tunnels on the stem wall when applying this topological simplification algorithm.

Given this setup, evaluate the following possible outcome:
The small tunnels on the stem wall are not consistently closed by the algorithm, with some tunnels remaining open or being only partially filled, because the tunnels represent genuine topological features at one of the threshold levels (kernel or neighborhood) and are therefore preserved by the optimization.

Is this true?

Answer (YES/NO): NO